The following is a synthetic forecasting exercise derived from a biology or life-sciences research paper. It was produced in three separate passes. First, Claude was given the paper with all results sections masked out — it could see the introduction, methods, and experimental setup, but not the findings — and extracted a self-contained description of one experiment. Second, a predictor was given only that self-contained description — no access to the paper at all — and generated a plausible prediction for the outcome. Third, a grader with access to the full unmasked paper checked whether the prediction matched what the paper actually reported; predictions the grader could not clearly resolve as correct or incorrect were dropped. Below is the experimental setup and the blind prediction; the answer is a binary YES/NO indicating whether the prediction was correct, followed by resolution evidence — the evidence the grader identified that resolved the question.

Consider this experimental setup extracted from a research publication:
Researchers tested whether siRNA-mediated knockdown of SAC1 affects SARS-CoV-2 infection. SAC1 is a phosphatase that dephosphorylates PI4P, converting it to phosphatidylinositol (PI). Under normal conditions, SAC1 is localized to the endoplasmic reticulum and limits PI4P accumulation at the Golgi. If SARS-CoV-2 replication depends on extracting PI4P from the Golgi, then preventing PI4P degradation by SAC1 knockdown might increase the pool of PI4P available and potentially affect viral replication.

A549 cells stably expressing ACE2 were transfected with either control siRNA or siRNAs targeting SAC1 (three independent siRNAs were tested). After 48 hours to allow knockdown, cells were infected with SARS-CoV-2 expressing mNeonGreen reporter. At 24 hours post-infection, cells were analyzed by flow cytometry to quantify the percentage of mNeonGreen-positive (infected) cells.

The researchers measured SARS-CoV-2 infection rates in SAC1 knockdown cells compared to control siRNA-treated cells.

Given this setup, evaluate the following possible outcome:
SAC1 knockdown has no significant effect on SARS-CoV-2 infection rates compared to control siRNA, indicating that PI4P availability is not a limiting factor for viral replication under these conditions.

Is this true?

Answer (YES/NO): NO